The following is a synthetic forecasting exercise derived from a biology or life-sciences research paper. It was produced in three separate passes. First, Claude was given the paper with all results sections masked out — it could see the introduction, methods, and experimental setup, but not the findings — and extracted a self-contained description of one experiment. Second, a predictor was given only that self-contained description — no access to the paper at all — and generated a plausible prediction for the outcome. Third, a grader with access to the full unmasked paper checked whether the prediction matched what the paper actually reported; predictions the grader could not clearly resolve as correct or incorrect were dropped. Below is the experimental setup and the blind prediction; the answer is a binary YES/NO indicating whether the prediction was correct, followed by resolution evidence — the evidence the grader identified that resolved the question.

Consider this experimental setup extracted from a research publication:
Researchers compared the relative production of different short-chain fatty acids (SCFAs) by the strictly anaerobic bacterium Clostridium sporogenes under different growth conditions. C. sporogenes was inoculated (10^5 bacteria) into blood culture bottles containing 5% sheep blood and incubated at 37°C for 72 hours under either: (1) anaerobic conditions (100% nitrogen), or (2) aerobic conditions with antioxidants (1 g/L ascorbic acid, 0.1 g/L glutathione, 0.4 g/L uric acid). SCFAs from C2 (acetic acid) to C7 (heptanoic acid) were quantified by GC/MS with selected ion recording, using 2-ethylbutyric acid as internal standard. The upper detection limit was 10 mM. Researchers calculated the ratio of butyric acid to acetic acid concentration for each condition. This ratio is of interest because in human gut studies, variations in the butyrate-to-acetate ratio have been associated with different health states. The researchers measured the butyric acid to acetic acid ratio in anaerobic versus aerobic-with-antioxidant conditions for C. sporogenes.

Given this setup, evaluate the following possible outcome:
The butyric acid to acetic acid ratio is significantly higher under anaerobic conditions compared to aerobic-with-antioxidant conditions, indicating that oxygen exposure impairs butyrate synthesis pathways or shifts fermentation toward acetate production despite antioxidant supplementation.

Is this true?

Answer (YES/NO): NO